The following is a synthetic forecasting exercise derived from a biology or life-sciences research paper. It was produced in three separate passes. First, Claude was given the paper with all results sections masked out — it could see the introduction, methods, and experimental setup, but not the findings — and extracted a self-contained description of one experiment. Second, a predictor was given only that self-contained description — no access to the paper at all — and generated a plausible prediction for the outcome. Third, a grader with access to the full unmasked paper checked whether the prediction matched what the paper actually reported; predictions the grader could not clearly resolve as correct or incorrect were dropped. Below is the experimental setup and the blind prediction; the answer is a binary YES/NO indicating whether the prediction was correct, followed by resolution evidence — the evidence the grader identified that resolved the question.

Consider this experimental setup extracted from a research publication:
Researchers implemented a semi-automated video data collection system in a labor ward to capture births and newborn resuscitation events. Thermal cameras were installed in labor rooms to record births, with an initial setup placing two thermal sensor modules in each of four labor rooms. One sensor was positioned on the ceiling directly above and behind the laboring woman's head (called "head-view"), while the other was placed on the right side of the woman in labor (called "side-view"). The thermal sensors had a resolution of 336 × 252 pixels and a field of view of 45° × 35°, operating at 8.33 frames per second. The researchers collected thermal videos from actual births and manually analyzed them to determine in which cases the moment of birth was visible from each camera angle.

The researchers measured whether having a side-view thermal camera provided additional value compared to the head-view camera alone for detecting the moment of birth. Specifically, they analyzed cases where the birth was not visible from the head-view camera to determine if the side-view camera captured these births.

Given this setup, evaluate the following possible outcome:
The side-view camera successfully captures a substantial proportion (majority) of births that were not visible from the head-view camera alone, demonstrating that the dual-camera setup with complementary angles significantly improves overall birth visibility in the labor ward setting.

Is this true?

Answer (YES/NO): NO